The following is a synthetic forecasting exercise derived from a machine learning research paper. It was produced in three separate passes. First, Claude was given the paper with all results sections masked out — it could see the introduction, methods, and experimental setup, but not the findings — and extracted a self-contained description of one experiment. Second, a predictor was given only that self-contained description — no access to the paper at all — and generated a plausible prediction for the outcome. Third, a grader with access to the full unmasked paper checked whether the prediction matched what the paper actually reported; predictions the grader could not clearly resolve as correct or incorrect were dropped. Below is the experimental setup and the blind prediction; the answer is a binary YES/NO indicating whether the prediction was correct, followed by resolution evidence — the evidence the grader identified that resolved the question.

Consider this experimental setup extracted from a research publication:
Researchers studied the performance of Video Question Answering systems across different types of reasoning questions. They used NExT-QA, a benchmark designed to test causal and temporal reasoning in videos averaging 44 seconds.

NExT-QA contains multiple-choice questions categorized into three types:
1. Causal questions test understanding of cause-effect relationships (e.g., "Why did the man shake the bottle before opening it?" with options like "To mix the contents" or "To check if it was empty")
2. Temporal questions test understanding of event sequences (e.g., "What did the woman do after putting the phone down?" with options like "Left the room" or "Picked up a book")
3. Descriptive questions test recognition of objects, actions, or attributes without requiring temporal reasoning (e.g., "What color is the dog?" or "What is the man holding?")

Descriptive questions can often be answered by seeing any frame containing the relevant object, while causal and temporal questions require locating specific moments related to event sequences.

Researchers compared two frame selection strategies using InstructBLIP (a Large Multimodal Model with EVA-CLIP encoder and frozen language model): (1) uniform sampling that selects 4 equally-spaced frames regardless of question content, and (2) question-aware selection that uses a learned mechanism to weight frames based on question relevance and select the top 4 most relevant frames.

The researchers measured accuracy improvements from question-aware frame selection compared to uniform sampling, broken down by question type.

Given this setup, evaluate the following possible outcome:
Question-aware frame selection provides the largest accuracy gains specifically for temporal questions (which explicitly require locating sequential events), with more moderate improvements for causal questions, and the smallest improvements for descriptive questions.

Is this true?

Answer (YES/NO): NO